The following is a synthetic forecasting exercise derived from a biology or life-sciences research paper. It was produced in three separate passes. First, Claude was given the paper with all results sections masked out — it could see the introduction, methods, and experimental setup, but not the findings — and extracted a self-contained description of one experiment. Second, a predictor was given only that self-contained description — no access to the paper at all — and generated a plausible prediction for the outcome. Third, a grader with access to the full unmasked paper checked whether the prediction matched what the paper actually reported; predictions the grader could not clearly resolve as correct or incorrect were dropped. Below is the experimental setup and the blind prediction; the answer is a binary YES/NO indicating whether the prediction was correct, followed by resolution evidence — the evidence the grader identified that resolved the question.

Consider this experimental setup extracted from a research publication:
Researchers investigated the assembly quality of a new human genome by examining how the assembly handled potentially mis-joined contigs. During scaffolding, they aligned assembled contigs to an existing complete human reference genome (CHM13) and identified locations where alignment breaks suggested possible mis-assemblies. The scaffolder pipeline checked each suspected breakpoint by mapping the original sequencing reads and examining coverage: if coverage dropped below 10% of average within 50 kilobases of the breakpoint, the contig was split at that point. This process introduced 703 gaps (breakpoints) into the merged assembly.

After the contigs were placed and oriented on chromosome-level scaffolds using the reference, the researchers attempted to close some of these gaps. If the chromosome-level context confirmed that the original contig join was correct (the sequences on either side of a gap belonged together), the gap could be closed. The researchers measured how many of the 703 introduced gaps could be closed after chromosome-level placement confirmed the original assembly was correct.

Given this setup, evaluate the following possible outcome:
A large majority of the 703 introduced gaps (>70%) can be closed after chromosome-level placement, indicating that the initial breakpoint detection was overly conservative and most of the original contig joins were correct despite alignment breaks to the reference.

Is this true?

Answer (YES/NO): NO